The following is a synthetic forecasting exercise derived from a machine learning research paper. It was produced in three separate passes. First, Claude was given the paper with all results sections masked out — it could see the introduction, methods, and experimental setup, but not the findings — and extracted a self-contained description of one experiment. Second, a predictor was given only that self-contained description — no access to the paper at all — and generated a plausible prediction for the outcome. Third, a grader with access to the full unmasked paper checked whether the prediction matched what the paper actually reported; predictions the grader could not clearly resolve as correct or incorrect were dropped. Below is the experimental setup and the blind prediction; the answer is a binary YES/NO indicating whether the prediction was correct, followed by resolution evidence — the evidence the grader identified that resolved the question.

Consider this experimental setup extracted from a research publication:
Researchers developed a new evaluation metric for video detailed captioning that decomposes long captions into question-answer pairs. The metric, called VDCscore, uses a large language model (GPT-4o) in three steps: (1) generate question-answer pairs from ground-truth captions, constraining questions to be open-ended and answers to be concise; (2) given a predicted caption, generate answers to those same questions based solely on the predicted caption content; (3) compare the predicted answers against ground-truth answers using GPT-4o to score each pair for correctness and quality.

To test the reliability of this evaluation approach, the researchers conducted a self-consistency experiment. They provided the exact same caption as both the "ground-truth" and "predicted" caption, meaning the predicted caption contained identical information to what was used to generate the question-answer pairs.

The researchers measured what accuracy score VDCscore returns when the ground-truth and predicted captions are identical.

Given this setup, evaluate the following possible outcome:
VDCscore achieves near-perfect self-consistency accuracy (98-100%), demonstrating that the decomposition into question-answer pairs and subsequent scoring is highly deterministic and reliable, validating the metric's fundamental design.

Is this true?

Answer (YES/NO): YES